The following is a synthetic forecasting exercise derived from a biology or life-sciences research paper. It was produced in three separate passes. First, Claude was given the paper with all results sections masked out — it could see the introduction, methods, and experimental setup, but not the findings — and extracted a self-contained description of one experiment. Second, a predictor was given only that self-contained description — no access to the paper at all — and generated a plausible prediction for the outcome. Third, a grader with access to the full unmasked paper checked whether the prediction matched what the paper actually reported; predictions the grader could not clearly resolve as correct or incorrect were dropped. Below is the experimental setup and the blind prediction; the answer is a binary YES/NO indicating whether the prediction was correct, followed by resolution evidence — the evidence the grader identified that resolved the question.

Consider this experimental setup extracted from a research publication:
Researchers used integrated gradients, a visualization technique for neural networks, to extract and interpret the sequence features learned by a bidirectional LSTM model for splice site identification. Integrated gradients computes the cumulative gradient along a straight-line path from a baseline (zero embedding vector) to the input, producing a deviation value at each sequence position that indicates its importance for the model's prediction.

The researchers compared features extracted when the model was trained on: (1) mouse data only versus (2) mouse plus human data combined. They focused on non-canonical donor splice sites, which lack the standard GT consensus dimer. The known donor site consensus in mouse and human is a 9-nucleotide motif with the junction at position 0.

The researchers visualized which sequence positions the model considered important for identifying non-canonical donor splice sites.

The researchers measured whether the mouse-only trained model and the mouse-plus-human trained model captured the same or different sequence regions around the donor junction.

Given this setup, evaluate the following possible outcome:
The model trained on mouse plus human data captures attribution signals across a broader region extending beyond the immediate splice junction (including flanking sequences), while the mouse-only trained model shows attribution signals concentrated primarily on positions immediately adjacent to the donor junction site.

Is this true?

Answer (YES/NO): YES